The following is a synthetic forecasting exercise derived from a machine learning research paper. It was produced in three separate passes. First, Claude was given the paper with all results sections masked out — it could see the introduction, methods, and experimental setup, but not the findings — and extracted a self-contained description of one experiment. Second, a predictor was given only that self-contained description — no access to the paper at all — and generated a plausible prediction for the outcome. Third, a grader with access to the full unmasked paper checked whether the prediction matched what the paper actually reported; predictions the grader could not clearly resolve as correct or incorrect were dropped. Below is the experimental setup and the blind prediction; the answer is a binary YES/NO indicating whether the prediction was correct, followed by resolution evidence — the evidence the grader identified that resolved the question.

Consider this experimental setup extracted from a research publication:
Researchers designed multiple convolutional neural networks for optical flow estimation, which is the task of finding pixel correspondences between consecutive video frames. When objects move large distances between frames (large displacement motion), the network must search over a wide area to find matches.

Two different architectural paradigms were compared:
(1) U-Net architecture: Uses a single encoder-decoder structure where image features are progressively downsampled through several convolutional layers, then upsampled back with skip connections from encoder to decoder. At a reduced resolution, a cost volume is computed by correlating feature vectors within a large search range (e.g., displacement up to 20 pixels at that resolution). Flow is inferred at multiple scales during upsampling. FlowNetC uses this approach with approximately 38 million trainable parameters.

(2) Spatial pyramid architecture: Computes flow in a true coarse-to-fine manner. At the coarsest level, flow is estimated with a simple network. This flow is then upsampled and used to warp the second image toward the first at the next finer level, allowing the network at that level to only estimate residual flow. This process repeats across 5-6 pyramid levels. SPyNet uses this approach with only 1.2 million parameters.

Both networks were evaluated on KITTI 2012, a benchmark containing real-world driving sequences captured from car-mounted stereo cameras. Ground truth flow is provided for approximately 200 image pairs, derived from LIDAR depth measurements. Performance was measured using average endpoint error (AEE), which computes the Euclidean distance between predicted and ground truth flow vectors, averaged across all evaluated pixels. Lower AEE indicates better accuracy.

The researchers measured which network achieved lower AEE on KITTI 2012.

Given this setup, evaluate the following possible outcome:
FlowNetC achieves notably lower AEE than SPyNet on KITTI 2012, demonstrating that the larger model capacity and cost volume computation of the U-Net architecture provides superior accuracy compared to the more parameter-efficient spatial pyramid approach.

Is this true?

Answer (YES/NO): NO